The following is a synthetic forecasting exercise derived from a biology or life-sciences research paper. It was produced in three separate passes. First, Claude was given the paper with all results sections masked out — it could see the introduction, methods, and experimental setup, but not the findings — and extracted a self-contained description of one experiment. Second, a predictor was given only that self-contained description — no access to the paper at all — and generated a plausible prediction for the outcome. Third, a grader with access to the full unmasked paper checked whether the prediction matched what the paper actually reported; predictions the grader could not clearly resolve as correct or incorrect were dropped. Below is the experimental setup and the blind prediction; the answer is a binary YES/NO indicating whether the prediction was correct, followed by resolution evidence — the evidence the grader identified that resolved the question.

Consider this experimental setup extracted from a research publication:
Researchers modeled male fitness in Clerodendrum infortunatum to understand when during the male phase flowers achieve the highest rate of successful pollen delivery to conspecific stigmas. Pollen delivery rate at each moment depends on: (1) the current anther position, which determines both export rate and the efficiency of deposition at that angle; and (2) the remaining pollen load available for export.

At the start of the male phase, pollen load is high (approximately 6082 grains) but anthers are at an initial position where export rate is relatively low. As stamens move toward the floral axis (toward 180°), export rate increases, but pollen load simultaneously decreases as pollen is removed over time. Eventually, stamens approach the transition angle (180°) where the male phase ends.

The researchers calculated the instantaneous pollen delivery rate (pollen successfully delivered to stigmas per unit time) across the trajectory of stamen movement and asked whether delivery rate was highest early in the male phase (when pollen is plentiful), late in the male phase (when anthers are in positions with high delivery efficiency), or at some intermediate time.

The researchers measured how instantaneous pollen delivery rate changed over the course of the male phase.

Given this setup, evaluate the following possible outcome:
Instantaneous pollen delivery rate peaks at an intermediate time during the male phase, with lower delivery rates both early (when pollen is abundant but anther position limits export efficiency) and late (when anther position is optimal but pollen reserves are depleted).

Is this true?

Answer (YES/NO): NO